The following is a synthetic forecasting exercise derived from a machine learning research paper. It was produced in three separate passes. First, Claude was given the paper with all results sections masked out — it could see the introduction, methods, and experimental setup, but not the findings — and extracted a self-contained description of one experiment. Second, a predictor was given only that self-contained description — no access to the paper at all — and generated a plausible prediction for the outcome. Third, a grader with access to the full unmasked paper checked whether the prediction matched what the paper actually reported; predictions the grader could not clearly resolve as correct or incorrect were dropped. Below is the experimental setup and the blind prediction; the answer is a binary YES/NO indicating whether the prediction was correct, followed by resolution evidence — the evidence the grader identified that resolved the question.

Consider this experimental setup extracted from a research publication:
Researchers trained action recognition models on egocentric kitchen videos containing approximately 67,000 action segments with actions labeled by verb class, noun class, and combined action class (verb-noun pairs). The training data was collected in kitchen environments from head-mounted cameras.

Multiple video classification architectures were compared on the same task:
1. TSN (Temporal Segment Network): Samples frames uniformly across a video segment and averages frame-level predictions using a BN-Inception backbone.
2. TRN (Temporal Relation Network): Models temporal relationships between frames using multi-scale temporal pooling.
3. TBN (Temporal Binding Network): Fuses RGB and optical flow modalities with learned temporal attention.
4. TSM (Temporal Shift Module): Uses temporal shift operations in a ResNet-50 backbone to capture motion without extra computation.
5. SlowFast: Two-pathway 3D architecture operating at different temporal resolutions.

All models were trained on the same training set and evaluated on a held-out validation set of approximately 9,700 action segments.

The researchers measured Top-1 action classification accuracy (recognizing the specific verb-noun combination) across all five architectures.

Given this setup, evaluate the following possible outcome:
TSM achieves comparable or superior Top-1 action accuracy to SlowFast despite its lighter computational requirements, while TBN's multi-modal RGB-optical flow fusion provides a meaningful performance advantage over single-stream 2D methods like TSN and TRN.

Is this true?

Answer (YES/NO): YES